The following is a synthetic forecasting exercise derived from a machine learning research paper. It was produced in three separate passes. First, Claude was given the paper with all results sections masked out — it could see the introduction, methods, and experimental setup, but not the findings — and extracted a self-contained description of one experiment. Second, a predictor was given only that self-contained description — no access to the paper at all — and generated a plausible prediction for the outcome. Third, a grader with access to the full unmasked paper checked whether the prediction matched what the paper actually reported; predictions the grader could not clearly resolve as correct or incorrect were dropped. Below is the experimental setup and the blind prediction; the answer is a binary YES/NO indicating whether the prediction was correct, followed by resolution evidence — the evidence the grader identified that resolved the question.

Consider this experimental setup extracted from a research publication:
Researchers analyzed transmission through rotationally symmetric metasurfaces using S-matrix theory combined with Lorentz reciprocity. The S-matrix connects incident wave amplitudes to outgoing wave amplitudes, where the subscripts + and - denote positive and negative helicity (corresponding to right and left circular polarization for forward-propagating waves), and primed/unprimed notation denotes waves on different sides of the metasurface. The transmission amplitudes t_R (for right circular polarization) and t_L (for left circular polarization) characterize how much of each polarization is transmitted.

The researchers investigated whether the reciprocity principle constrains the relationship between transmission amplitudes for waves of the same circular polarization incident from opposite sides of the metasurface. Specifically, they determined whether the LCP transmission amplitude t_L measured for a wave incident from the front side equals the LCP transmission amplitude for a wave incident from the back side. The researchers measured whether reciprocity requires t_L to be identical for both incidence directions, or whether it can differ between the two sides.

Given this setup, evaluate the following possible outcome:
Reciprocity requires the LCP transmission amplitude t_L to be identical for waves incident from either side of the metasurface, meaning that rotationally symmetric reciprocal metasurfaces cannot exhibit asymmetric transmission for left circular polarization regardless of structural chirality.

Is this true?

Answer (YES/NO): YES